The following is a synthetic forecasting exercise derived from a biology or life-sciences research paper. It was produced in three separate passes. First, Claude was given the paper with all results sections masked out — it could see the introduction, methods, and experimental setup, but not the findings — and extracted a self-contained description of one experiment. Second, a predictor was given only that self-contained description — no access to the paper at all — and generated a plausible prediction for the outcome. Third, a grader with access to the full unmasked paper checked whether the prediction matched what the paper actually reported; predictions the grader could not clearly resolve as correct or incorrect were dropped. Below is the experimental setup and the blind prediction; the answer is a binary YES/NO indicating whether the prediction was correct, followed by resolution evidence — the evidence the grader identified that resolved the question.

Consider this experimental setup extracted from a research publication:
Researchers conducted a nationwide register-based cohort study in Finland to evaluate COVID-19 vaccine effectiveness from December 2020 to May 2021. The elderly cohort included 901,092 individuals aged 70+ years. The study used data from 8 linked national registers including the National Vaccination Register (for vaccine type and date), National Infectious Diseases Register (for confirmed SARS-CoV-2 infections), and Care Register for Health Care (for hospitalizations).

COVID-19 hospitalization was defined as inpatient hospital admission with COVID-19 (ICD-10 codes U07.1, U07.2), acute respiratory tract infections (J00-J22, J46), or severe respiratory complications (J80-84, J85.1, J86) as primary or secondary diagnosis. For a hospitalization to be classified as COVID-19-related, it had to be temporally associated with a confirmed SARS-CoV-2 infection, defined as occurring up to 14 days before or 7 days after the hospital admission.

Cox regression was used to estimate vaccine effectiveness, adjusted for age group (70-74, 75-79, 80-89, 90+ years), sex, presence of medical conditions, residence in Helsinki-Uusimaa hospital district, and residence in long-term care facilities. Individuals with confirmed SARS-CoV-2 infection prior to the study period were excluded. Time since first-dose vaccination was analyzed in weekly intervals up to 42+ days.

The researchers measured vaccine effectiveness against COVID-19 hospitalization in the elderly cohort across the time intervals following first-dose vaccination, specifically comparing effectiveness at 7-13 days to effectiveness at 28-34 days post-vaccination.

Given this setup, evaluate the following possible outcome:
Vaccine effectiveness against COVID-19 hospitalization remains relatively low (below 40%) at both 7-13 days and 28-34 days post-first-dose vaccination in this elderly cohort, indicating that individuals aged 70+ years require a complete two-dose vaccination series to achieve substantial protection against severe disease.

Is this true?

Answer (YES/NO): NO